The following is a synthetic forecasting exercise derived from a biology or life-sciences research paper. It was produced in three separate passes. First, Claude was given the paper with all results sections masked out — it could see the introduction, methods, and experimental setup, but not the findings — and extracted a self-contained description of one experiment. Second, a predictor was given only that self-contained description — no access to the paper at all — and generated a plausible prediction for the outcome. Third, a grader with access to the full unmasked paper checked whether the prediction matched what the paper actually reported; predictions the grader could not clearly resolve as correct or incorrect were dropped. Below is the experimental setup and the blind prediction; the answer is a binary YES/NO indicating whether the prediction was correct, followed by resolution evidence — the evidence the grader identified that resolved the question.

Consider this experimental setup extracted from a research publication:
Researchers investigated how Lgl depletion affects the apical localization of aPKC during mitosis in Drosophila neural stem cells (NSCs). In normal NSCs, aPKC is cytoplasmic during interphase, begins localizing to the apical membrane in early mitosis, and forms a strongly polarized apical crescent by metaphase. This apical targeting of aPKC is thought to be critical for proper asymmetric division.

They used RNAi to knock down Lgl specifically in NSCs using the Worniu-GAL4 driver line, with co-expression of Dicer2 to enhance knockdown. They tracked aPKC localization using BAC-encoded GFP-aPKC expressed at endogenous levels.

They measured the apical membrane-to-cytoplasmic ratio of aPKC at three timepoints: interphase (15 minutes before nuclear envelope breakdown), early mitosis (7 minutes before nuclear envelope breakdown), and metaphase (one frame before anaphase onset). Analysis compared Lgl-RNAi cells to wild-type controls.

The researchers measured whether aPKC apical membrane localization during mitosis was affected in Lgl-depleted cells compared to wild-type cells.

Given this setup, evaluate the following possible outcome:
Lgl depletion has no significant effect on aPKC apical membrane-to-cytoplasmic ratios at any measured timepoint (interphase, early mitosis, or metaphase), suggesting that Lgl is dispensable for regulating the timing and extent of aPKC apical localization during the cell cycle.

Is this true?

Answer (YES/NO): NO